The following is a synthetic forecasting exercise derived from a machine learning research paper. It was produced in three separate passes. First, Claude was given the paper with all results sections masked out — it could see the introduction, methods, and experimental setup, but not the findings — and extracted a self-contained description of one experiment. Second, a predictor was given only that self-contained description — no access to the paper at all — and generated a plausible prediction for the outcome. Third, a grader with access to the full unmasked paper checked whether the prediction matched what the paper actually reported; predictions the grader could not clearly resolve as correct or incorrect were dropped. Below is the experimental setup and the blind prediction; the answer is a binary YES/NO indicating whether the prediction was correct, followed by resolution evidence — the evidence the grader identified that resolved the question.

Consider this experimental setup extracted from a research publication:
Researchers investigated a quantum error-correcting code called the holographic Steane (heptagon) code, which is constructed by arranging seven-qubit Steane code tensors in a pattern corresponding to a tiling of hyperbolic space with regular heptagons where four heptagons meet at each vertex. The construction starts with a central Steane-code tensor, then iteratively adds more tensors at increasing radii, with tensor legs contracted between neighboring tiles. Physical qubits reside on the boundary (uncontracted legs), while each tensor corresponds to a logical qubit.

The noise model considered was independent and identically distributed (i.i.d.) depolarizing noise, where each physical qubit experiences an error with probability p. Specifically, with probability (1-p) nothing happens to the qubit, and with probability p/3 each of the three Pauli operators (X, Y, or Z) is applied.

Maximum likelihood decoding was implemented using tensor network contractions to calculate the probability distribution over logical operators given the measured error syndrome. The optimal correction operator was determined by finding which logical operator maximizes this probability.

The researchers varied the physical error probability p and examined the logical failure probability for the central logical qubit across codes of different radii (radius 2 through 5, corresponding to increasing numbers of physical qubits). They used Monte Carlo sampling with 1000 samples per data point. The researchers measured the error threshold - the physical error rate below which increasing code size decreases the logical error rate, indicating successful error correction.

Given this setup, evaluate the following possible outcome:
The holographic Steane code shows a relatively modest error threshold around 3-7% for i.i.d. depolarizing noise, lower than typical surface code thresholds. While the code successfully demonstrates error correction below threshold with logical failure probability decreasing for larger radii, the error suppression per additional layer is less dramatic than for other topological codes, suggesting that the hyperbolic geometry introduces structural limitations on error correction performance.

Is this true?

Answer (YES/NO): NO